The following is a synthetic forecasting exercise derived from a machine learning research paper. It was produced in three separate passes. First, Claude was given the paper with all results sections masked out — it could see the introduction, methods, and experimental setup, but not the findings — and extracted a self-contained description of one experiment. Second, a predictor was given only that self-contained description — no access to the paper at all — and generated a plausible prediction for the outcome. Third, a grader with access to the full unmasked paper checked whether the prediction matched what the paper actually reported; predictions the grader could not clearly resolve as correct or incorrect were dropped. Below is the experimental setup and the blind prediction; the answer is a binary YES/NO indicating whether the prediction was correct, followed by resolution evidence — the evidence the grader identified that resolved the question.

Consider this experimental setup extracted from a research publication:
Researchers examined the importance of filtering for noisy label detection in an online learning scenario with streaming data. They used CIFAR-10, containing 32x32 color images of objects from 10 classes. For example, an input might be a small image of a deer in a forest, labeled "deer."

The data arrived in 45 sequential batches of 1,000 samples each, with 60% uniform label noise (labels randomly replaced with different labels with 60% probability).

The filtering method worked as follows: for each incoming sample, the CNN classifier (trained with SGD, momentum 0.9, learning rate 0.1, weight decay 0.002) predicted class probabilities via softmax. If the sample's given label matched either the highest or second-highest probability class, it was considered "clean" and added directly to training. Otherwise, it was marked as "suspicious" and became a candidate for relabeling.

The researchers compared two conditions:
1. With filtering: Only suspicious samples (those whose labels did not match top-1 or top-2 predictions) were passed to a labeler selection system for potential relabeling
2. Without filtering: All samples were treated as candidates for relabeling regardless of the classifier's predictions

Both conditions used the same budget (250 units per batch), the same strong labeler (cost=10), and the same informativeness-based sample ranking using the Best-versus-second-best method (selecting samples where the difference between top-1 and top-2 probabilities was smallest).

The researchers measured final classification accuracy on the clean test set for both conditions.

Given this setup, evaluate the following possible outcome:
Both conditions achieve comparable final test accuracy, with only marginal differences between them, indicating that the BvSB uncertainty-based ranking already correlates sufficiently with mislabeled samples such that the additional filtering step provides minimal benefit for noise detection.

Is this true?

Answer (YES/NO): NO